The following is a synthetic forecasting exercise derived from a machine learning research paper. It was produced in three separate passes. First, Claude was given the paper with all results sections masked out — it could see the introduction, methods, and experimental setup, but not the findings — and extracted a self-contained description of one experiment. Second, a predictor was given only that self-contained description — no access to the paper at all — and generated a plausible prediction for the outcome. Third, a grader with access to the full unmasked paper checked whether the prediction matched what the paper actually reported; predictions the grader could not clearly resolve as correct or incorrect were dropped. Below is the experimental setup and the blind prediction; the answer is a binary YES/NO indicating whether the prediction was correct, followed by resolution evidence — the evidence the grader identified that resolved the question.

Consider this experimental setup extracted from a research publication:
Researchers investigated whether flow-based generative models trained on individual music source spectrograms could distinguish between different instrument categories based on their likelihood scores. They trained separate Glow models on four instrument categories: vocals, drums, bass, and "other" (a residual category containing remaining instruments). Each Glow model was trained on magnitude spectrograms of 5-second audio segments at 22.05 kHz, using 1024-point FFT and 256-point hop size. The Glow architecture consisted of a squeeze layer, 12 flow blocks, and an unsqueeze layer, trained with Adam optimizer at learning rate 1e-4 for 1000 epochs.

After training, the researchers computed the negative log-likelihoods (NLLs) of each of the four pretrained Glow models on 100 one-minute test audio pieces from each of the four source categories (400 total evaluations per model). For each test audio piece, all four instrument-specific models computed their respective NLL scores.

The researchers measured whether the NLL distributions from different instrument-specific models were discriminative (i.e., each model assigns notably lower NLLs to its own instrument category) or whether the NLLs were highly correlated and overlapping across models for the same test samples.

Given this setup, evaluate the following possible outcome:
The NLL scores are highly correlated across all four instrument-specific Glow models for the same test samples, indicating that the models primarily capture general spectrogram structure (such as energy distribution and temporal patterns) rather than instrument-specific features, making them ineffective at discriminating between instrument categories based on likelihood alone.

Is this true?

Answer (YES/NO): YES